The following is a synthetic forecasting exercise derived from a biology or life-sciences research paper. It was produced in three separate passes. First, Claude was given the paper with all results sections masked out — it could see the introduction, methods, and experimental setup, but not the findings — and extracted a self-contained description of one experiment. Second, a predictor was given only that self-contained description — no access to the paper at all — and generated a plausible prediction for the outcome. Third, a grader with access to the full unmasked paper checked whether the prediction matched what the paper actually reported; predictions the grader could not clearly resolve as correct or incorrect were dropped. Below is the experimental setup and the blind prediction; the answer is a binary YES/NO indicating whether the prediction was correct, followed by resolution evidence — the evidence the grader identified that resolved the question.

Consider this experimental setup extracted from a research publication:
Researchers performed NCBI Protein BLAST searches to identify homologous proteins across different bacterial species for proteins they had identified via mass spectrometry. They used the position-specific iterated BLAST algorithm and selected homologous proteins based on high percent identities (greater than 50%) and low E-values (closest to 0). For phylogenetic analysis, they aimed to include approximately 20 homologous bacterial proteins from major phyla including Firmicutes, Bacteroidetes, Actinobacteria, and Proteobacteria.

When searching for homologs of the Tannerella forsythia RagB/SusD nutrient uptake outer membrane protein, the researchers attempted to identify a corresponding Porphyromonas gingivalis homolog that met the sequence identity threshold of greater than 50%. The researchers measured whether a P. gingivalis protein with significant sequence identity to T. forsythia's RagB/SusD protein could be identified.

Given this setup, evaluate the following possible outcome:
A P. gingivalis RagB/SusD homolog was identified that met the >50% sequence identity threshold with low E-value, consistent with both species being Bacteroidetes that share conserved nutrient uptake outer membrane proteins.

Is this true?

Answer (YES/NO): NO